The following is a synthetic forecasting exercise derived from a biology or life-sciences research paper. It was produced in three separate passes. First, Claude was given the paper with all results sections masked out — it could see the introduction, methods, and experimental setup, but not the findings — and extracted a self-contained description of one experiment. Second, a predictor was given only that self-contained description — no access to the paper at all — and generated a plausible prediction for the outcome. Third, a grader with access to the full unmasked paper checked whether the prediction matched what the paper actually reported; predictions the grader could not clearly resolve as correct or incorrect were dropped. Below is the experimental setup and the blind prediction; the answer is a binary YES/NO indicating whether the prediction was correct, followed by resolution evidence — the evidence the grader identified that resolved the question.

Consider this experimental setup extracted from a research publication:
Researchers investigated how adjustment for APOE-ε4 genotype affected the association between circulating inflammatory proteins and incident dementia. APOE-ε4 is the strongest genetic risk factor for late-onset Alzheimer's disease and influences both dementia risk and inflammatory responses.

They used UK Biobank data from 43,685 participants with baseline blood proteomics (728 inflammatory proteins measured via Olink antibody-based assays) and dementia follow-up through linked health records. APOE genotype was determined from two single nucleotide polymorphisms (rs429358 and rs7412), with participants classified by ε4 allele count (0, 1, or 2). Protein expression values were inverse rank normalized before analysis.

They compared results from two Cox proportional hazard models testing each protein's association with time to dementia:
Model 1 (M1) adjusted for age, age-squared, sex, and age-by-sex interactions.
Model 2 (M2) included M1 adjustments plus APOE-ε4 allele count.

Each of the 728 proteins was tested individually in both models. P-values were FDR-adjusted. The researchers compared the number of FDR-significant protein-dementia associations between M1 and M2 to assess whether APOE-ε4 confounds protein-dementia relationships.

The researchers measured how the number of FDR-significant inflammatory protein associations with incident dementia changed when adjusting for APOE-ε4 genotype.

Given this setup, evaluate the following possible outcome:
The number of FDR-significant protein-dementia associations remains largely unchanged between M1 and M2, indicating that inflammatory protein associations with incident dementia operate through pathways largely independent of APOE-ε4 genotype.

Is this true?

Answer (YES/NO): NO